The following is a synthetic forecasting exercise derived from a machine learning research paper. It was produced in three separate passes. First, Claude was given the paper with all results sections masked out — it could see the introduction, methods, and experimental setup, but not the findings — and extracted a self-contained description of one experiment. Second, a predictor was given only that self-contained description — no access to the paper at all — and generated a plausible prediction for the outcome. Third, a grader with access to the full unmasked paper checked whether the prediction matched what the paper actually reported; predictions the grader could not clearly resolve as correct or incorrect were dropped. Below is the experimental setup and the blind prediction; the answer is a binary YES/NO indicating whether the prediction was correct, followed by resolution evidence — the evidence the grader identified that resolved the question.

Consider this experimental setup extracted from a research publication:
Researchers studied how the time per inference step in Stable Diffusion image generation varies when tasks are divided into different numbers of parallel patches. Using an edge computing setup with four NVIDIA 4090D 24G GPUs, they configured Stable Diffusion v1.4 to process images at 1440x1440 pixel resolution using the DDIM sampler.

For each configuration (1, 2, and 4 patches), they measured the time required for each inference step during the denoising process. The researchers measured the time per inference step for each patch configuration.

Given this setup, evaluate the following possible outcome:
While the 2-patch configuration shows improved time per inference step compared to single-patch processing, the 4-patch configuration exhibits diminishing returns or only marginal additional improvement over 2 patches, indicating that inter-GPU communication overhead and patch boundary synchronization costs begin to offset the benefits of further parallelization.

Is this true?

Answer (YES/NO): YES